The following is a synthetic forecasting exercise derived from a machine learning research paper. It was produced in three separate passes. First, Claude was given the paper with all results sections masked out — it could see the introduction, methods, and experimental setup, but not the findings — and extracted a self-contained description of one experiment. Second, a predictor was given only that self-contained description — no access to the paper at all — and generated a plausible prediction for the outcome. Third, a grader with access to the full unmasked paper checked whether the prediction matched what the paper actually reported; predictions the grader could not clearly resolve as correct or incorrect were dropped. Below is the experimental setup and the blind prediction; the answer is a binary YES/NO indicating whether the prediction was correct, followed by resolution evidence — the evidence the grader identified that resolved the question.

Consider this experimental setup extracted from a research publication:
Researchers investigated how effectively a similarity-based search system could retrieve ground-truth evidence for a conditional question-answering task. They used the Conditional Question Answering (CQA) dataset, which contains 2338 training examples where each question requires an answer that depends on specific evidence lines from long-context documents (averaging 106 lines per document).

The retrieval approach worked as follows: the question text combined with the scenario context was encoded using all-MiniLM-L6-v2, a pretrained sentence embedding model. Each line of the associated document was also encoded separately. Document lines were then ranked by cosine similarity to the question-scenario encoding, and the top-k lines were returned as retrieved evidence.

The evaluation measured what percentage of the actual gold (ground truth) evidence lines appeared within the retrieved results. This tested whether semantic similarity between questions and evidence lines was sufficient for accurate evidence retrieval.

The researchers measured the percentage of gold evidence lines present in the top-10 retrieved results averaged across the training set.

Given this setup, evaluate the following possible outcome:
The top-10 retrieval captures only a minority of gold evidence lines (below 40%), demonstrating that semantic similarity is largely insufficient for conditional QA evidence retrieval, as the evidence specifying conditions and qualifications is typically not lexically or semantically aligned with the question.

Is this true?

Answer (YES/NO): YES